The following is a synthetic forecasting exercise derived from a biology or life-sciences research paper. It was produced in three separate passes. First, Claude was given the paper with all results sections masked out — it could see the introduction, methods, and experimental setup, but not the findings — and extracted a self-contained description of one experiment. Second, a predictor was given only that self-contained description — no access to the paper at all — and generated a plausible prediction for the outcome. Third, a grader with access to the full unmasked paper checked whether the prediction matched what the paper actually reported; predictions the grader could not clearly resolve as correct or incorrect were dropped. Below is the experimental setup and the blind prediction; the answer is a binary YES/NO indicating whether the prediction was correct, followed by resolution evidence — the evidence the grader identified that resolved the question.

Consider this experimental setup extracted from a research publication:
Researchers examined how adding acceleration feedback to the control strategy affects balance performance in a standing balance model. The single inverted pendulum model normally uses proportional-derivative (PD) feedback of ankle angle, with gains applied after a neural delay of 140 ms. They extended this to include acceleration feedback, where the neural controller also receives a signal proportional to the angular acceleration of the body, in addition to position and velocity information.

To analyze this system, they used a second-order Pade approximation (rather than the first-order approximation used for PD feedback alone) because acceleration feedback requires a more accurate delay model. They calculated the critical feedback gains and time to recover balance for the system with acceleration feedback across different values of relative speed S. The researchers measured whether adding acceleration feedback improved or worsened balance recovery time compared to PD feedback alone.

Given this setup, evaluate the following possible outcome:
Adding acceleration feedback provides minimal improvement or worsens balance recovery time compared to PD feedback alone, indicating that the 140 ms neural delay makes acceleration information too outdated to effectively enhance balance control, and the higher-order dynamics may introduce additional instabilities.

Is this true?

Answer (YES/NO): NO